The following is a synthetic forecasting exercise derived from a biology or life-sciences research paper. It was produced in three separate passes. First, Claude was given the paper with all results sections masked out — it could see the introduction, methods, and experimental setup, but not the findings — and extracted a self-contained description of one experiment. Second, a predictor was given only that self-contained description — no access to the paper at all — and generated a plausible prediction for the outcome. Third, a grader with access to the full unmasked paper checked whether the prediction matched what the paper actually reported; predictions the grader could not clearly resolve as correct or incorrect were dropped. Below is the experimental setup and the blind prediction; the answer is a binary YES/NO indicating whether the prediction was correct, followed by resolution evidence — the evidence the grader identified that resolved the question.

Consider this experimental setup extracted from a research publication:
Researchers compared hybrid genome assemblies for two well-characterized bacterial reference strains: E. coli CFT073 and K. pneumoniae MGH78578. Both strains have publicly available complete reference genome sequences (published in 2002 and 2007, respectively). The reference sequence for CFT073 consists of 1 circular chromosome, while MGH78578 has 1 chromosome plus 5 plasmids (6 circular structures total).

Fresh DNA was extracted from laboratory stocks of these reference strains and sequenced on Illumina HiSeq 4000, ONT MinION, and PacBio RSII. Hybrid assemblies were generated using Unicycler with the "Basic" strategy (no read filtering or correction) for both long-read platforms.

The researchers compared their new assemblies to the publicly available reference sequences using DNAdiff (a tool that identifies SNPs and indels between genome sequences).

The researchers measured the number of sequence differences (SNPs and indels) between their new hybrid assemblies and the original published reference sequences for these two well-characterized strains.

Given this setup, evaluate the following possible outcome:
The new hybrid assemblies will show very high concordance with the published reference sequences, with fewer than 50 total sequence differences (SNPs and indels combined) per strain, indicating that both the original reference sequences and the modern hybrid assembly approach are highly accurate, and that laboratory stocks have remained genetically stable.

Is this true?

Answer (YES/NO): NO